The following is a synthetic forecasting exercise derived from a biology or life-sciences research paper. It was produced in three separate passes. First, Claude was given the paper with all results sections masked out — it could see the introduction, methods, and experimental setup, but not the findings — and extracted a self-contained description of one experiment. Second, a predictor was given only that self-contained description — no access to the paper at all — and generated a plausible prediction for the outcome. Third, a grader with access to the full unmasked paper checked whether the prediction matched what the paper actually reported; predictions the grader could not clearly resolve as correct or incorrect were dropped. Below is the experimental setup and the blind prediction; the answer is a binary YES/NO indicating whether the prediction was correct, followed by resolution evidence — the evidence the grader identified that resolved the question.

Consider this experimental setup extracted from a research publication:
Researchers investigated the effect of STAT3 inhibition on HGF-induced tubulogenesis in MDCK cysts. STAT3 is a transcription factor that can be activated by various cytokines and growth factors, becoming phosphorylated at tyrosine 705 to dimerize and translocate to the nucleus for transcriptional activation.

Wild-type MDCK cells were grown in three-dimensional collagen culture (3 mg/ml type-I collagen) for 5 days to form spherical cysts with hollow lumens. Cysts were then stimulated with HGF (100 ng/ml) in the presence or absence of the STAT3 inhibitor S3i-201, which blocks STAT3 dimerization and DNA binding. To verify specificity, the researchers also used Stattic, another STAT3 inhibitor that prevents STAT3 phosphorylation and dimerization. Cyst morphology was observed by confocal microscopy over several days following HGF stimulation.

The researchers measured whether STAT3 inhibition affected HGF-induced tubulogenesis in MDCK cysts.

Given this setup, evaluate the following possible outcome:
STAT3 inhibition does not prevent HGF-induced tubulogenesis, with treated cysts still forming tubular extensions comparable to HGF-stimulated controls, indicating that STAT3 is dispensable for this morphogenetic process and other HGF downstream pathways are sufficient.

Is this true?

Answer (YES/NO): NO